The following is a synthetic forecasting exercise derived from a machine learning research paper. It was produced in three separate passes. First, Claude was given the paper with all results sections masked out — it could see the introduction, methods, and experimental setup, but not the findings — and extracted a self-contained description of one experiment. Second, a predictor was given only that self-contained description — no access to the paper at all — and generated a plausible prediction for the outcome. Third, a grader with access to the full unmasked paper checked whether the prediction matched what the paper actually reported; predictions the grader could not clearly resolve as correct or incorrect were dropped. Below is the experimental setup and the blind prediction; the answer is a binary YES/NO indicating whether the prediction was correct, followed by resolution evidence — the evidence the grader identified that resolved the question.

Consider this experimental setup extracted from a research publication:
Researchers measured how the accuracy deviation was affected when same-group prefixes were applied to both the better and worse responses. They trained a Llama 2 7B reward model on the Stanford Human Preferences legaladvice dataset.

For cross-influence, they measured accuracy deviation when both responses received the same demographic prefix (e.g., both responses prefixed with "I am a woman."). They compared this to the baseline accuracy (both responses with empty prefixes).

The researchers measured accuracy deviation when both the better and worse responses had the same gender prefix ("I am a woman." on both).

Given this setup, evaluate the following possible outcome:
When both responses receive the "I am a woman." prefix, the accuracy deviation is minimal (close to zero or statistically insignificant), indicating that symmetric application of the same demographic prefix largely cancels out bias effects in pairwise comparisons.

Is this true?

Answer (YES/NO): YES